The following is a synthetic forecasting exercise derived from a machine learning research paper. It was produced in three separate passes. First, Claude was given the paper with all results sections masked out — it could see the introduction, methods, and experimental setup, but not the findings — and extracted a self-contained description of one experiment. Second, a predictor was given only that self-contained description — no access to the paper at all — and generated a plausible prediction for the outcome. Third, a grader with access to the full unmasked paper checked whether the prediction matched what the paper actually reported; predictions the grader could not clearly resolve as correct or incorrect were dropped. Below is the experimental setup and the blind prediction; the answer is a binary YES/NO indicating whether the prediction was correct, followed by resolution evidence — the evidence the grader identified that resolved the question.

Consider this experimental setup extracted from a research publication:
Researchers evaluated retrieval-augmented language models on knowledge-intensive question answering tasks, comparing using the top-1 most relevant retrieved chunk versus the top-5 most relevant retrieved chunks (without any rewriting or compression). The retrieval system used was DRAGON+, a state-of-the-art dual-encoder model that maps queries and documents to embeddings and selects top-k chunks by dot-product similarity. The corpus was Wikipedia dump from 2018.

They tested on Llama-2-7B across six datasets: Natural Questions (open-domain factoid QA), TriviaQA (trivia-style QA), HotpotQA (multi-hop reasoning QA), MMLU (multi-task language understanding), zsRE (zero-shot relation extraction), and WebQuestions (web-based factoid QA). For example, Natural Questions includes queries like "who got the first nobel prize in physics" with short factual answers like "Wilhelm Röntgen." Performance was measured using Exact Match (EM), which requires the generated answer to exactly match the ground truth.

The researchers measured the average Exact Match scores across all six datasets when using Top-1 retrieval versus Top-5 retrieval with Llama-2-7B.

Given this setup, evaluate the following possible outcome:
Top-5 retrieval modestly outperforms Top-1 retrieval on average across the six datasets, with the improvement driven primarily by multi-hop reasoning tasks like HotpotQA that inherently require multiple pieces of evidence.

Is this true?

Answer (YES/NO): NO